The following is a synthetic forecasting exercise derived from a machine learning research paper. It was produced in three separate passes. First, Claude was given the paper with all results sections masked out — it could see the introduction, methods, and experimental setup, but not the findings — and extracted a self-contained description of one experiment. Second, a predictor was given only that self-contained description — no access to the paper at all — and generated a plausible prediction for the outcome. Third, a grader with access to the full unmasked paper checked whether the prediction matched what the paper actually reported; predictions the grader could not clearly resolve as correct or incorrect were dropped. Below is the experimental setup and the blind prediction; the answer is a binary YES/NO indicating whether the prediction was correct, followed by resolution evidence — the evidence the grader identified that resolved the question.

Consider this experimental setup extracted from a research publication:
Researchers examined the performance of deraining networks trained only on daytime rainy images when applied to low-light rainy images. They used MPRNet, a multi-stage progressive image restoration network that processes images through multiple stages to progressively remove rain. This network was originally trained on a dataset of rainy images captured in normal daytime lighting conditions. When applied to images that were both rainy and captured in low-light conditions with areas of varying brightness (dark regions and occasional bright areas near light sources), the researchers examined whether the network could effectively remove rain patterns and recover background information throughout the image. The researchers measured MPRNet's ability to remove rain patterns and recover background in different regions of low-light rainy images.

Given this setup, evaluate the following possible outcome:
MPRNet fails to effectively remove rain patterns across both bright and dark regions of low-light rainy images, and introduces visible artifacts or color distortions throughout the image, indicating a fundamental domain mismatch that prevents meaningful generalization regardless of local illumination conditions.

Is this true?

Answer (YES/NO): NO